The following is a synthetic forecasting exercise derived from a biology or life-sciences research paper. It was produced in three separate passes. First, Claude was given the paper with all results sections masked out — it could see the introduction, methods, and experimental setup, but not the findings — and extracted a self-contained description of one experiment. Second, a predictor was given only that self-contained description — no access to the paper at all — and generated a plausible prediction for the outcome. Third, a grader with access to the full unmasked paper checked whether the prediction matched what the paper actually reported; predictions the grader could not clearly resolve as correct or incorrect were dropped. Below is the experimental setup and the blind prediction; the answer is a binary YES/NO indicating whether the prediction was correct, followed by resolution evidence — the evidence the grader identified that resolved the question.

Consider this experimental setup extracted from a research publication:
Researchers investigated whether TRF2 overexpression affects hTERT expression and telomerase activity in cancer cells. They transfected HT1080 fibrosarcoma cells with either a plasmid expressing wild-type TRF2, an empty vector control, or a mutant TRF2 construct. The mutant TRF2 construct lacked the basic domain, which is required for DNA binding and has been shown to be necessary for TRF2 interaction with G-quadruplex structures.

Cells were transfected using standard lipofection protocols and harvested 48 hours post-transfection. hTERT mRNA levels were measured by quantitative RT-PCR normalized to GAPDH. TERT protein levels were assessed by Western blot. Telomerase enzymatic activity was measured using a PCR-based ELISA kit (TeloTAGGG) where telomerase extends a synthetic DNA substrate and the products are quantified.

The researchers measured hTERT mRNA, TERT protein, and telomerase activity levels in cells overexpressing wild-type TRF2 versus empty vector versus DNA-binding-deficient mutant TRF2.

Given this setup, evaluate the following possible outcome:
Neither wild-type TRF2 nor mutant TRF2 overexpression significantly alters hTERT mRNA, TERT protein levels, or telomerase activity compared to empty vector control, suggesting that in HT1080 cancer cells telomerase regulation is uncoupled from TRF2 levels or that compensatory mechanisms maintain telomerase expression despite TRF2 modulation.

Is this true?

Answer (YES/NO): NO